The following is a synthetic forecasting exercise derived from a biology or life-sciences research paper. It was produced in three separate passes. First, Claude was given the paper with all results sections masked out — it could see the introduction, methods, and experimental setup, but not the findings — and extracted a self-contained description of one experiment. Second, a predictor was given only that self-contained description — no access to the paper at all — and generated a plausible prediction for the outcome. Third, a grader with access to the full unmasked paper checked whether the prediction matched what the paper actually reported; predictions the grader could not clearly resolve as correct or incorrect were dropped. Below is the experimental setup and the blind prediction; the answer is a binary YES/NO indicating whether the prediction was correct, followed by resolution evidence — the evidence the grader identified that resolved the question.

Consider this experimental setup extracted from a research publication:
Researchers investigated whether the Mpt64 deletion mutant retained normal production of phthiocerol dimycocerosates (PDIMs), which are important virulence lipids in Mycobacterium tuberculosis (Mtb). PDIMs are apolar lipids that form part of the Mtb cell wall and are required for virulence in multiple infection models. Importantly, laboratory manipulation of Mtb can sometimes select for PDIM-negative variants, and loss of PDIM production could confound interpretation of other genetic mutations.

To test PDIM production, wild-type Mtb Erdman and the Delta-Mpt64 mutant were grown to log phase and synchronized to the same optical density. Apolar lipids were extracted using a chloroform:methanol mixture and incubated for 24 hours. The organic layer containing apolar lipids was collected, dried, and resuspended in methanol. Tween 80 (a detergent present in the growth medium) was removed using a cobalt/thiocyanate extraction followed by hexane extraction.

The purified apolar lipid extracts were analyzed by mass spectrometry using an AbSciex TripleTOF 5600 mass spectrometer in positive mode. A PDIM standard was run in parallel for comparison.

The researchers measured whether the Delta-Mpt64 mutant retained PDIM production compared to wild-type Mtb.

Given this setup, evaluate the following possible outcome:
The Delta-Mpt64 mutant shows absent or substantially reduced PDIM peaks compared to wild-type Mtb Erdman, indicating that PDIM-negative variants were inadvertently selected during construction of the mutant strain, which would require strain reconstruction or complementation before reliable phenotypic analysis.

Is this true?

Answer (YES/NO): NO